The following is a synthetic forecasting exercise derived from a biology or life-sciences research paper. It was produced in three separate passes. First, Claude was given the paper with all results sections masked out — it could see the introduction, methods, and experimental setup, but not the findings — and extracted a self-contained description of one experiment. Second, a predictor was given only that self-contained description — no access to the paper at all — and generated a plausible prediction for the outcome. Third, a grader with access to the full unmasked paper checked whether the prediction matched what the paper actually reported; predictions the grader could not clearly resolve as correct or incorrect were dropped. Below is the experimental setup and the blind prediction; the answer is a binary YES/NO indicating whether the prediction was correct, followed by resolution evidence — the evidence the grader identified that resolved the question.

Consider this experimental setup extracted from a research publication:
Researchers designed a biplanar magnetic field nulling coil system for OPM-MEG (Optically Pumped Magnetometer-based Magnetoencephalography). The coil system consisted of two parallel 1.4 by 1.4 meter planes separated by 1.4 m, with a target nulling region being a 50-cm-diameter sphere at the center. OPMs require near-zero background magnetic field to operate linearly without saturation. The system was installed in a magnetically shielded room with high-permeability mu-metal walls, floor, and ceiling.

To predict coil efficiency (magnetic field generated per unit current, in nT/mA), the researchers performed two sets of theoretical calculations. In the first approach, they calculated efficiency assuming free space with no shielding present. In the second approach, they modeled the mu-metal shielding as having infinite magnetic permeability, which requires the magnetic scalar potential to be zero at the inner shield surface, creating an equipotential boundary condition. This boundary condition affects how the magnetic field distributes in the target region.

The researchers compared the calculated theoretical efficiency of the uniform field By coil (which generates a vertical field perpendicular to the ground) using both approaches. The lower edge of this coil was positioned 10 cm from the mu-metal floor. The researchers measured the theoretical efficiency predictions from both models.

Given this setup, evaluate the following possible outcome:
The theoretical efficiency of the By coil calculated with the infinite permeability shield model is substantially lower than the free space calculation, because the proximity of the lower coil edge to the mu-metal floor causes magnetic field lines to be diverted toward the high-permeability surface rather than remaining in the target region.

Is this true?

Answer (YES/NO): NO